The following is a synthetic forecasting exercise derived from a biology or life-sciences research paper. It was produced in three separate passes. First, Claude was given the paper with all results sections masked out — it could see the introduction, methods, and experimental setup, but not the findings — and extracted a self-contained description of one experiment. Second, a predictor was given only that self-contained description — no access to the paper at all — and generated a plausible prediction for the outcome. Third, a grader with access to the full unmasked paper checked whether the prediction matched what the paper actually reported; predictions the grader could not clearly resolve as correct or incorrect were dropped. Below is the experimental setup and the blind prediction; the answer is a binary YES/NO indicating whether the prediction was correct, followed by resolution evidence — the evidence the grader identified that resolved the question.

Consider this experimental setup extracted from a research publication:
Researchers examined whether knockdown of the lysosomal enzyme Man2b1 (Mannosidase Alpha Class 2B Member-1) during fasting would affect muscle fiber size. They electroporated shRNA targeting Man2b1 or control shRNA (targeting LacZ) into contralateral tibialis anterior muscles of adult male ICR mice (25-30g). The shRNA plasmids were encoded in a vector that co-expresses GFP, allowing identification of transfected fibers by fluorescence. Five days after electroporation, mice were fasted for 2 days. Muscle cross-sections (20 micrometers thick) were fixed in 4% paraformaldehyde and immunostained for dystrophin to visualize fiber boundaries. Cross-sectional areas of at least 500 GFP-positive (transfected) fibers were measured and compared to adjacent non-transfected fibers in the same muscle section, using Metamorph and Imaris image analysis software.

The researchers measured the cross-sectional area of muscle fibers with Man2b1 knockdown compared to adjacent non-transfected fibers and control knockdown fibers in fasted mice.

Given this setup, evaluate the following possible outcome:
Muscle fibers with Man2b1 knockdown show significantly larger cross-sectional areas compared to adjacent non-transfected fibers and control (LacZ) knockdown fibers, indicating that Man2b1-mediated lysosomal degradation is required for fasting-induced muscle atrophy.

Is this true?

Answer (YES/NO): YES